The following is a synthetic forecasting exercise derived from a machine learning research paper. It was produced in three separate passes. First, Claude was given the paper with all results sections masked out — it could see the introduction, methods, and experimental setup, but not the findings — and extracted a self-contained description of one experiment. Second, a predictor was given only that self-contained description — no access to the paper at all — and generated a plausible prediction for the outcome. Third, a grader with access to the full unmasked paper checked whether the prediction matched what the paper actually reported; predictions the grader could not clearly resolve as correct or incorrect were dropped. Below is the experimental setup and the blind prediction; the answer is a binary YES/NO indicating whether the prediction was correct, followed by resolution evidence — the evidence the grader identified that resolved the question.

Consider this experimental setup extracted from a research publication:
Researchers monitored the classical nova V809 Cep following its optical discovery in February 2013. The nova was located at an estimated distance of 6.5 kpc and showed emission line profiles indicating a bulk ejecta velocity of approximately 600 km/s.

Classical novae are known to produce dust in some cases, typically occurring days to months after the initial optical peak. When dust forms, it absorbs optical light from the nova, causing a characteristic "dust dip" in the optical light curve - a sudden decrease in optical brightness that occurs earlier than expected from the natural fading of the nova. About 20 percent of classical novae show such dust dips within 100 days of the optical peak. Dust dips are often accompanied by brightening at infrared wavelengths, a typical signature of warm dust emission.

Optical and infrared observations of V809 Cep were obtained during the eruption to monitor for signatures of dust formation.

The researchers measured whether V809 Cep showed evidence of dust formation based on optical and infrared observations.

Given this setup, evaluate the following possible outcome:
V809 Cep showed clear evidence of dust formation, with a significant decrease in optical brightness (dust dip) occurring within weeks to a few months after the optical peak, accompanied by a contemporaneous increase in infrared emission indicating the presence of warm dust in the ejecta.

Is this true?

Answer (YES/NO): YES